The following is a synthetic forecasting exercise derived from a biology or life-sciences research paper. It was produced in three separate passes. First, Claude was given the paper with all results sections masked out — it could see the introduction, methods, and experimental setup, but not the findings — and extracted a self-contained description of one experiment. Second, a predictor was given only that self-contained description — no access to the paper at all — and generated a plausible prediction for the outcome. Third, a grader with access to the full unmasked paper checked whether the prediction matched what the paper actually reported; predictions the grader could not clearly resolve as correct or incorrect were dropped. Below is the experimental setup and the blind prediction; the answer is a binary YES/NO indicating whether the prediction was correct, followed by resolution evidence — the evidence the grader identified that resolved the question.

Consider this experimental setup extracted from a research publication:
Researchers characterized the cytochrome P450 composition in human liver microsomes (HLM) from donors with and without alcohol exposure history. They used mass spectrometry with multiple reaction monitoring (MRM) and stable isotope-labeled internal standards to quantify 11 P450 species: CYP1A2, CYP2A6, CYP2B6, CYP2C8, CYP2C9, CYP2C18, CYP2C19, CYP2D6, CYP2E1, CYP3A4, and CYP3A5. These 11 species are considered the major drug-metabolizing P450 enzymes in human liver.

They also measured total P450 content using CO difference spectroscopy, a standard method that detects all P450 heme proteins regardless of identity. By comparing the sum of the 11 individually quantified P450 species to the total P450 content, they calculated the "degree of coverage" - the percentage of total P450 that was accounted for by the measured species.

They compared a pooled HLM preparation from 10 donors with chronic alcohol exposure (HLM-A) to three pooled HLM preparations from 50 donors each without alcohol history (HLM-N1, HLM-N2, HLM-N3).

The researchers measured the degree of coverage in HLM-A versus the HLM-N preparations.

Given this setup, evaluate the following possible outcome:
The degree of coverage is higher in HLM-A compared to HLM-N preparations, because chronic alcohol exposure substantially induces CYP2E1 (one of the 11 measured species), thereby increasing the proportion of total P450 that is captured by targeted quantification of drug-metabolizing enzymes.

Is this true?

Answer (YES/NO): NO